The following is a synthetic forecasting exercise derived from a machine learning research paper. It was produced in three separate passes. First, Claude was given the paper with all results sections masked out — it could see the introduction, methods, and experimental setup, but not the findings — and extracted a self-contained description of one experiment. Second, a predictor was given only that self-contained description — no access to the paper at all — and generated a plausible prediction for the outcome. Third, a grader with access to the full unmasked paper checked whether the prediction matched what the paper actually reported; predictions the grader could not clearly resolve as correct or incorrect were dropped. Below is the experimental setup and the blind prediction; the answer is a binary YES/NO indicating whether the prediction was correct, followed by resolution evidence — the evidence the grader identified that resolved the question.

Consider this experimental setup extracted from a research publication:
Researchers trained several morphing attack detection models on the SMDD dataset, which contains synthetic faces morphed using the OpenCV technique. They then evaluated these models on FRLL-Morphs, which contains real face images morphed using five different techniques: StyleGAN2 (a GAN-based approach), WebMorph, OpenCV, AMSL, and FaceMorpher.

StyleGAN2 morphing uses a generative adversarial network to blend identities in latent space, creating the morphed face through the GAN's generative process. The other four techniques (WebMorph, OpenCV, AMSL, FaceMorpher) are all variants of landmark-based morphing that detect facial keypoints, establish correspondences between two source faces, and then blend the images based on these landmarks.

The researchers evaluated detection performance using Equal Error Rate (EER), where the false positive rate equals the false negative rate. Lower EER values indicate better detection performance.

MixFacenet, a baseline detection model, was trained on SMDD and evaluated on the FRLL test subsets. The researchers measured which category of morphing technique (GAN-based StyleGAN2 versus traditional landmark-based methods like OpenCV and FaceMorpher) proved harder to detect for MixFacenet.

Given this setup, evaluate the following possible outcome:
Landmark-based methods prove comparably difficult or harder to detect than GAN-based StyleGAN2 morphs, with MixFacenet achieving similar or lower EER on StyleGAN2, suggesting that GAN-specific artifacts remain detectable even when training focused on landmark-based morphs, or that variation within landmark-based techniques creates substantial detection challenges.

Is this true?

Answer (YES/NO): NO